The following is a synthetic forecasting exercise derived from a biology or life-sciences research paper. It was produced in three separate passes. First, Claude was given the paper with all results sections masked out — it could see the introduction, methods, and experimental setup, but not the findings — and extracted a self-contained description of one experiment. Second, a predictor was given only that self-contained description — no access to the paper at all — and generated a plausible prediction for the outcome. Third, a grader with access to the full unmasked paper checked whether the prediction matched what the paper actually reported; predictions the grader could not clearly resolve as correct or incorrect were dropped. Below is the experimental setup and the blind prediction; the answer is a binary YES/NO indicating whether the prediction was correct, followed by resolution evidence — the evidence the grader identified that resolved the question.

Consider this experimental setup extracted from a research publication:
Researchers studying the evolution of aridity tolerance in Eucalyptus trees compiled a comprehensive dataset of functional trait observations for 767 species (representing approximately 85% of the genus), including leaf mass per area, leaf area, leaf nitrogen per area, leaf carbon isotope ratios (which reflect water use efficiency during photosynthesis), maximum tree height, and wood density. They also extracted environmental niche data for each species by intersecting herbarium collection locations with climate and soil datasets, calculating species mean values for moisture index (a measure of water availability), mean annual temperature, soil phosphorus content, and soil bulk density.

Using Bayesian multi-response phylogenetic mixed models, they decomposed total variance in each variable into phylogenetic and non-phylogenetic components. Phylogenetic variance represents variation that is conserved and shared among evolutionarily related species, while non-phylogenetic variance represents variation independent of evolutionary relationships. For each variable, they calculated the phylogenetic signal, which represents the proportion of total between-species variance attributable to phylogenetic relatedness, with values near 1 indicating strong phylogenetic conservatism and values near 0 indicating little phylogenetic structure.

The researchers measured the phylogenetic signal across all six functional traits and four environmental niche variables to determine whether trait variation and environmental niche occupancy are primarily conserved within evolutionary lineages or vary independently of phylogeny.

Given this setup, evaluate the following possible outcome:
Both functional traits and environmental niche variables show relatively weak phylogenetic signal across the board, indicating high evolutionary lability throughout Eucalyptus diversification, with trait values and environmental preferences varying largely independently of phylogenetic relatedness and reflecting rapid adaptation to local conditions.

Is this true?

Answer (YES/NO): NO